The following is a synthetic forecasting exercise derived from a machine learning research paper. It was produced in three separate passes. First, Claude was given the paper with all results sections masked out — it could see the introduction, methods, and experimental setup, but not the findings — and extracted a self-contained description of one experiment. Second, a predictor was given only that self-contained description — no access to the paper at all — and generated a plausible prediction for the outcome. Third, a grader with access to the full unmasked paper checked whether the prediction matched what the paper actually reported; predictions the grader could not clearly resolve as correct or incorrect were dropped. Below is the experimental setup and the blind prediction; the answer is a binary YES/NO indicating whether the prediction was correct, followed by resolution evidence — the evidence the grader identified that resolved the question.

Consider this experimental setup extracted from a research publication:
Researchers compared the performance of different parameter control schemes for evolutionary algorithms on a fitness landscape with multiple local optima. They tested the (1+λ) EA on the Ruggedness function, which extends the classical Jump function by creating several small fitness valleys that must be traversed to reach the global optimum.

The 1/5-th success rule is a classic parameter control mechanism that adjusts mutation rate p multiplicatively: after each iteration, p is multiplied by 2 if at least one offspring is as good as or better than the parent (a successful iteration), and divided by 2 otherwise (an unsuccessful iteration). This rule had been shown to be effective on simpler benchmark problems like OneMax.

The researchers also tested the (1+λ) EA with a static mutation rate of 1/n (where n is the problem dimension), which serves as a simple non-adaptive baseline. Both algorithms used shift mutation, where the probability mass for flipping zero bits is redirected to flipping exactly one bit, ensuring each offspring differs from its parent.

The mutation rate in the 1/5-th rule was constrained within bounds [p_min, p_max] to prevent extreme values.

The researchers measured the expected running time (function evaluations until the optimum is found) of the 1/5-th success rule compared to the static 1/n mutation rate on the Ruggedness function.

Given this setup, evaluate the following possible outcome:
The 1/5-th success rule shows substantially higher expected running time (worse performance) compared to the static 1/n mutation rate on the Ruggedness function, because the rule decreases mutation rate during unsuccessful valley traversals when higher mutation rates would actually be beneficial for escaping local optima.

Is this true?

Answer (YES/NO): YES